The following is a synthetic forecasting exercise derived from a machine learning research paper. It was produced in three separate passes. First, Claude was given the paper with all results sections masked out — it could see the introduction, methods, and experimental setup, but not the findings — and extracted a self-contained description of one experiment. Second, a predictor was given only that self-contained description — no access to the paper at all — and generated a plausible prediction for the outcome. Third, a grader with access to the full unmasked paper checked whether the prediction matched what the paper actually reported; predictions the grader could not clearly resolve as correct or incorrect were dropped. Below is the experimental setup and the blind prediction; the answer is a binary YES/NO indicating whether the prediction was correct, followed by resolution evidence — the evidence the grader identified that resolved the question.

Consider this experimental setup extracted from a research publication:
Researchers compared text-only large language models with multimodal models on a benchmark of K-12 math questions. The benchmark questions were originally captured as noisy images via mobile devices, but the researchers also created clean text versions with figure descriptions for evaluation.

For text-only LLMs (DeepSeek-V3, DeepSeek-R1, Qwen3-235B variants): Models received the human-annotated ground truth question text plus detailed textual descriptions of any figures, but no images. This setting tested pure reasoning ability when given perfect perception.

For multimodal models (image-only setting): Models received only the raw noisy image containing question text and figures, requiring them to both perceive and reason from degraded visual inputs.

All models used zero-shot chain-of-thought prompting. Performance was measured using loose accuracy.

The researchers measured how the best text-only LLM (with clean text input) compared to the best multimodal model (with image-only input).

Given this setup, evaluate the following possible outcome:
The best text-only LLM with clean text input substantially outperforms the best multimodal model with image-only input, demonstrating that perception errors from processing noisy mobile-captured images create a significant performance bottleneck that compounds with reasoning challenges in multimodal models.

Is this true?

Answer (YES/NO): NO